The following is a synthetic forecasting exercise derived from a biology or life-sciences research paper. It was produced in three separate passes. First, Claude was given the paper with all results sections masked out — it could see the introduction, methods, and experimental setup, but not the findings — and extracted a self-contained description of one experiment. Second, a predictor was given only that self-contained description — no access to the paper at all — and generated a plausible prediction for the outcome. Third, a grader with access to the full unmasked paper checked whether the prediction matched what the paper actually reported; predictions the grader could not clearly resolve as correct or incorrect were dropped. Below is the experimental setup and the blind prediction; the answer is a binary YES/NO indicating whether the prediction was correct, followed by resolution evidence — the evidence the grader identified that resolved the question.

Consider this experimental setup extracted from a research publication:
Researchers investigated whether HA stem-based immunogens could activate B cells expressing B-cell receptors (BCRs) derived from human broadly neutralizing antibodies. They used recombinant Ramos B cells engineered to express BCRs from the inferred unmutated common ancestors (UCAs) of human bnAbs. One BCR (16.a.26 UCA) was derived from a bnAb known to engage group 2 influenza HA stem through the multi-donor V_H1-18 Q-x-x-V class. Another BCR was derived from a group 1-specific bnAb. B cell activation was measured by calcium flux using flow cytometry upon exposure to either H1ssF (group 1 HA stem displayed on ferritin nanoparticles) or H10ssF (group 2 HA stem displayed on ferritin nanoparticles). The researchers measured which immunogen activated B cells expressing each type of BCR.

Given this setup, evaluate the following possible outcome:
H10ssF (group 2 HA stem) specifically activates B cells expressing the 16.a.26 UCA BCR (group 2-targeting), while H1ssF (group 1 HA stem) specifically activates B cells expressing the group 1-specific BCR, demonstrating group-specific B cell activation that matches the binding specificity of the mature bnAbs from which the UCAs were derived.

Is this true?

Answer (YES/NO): YES